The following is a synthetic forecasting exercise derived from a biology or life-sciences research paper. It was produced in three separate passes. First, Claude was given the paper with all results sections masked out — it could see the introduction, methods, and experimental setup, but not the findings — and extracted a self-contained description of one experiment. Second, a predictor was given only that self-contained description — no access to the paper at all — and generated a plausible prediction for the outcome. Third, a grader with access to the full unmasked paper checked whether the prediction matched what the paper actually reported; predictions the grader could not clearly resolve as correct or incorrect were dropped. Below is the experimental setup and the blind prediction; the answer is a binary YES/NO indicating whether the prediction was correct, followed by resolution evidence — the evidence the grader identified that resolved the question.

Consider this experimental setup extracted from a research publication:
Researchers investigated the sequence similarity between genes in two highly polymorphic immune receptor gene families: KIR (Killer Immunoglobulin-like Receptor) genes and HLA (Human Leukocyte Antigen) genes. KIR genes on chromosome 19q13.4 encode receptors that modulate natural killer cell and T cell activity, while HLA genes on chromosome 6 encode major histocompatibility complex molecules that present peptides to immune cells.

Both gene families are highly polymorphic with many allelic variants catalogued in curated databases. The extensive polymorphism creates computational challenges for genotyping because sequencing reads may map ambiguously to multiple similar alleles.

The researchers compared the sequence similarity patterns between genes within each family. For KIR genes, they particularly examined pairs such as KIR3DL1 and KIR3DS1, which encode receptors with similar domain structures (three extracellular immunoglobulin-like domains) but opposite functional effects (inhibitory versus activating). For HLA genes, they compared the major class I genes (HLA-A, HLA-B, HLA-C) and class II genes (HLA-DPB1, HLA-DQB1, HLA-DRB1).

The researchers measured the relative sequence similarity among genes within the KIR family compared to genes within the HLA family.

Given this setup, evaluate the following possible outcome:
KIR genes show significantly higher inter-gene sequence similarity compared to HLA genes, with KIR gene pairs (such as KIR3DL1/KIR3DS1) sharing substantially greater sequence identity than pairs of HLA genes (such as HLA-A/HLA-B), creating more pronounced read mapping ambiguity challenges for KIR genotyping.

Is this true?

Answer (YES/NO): YES